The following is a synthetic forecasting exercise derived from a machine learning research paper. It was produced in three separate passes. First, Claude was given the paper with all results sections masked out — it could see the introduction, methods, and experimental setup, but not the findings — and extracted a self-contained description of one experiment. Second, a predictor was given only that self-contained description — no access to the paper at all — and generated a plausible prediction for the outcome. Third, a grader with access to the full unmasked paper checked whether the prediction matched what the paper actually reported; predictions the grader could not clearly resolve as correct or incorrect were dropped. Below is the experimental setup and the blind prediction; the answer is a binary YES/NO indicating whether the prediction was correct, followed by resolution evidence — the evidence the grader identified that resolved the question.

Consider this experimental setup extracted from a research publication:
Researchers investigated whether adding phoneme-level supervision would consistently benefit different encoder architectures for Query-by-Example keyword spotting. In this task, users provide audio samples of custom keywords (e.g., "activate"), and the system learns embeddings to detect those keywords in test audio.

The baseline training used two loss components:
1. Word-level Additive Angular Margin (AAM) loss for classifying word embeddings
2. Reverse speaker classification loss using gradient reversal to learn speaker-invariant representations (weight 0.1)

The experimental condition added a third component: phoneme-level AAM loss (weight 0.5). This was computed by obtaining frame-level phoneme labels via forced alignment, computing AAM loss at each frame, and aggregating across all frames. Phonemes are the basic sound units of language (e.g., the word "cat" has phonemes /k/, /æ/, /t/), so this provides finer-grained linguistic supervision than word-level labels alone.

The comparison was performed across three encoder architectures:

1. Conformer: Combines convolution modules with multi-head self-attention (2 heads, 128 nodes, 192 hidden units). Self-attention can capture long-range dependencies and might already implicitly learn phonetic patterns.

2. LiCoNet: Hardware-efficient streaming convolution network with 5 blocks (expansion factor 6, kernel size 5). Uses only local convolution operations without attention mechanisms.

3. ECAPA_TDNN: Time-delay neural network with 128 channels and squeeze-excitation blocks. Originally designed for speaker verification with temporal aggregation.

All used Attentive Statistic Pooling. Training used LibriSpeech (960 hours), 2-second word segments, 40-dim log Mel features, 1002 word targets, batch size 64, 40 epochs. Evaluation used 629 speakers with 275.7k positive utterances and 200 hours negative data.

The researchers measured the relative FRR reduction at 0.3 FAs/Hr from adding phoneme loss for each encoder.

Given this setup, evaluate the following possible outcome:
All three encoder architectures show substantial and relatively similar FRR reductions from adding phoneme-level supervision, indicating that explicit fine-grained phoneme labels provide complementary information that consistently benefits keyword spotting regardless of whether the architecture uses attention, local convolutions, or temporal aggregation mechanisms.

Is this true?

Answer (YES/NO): NO